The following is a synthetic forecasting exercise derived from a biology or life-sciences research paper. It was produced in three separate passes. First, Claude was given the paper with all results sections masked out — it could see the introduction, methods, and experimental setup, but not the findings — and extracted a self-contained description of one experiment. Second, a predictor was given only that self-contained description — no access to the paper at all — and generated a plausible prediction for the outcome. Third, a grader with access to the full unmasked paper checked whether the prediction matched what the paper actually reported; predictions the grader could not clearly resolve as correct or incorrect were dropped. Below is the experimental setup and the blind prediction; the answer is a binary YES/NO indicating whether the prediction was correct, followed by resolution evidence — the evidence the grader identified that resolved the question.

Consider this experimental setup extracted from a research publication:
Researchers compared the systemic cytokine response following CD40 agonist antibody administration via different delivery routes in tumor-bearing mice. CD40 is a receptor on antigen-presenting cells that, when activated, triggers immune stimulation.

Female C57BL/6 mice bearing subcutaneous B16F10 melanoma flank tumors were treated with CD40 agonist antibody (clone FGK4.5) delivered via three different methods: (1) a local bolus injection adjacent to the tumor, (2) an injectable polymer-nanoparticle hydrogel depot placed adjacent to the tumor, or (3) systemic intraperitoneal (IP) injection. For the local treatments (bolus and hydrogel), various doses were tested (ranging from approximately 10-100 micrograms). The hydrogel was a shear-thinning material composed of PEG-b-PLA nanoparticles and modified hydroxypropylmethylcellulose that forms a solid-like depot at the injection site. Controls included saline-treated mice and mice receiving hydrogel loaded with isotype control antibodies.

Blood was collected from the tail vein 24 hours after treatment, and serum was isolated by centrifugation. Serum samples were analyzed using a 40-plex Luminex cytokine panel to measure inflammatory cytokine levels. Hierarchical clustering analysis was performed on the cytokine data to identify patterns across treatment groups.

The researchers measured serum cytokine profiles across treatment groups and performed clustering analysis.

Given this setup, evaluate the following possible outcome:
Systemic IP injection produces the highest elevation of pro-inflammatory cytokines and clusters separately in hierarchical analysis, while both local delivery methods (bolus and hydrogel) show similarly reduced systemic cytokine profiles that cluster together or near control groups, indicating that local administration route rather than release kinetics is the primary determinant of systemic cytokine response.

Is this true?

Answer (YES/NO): NO